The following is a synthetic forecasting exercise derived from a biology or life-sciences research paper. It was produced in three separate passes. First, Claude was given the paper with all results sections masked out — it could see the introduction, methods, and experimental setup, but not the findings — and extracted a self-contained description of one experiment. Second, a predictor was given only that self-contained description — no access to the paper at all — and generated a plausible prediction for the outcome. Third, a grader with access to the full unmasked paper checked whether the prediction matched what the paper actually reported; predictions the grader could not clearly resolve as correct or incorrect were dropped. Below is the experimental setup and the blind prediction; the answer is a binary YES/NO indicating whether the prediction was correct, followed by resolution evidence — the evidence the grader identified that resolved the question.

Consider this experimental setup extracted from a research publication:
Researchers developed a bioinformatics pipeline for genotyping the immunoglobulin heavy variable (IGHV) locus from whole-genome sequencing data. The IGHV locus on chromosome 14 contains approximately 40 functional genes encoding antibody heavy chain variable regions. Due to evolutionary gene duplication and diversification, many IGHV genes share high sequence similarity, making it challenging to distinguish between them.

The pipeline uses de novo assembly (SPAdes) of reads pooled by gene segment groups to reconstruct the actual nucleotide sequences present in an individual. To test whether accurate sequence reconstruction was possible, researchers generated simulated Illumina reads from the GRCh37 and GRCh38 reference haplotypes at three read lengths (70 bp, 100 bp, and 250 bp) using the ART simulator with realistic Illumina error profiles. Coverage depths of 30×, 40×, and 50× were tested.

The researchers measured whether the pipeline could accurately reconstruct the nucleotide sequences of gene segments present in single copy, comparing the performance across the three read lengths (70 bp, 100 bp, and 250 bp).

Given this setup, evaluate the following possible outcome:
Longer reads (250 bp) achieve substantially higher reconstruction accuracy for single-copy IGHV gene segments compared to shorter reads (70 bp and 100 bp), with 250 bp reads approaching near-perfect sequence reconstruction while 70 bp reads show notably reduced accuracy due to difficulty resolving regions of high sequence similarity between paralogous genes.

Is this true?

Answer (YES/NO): YES